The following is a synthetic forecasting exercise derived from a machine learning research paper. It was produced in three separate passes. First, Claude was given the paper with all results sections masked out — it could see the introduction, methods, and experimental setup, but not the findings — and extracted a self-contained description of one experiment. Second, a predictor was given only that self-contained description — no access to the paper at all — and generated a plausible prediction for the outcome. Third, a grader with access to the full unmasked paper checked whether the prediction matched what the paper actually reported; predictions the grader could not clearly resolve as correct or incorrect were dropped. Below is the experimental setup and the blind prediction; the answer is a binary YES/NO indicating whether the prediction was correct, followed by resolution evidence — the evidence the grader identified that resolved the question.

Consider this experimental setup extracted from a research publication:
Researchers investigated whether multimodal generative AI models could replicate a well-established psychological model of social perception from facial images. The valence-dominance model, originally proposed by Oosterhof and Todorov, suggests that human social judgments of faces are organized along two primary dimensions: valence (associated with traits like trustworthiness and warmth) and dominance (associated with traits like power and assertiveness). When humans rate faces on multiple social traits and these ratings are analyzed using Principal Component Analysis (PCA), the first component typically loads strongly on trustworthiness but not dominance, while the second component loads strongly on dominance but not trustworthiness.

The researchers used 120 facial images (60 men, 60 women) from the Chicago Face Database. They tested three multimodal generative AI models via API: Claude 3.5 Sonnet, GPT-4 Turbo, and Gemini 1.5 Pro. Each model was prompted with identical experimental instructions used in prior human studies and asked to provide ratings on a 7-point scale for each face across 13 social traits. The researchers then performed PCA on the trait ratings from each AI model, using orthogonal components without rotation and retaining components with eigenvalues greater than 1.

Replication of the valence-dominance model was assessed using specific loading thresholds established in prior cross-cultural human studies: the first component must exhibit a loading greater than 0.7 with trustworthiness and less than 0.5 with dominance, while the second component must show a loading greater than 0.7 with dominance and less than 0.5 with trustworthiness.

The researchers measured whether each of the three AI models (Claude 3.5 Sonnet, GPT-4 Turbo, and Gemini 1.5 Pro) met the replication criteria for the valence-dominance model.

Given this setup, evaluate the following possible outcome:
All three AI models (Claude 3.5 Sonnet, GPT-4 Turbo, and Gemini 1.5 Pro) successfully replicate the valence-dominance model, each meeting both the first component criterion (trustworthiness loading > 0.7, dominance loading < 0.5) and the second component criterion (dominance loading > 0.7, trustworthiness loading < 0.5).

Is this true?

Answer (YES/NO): YES